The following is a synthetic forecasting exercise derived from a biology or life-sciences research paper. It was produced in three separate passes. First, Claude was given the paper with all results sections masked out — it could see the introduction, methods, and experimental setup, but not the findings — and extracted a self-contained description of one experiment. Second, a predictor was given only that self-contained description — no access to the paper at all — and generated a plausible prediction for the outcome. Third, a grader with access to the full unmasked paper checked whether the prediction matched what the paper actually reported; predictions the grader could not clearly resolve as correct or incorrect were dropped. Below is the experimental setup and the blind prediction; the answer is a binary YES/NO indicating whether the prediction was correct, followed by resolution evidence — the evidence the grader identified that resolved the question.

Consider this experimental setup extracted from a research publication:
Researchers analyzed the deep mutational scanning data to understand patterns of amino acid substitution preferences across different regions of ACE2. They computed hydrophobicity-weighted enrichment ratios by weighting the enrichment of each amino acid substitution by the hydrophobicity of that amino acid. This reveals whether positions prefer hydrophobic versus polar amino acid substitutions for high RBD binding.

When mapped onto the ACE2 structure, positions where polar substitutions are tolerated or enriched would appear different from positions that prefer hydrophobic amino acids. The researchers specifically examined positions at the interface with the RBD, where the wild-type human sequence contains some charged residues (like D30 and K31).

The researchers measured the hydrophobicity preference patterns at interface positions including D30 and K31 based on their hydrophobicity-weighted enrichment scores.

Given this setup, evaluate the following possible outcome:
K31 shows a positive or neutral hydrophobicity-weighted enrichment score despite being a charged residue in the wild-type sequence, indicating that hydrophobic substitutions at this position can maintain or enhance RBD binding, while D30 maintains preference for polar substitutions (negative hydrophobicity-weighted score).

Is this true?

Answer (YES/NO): YES